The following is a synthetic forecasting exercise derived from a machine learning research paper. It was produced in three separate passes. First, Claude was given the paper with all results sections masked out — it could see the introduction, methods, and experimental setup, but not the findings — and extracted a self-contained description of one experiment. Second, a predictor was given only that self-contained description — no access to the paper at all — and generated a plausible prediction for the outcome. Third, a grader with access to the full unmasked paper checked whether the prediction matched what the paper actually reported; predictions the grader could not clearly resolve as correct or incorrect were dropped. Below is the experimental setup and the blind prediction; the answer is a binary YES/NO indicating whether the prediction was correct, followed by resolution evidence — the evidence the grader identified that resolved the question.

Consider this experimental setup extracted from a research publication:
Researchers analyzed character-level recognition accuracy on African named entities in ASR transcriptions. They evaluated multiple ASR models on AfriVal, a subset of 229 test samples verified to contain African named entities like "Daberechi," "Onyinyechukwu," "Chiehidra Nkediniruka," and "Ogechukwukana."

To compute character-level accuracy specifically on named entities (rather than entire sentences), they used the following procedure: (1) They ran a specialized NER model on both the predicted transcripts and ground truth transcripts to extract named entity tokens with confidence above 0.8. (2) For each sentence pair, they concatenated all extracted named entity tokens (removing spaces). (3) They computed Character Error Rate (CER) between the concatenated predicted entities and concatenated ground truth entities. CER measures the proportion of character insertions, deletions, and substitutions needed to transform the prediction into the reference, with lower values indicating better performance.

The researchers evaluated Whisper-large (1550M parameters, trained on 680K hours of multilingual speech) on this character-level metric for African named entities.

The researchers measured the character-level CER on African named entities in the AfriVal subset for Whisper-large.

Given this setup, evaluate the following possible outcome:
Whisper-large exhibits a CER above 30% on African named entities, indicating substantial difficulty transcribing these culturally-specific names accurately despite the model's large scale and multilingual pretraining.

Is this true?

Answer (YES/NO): YES